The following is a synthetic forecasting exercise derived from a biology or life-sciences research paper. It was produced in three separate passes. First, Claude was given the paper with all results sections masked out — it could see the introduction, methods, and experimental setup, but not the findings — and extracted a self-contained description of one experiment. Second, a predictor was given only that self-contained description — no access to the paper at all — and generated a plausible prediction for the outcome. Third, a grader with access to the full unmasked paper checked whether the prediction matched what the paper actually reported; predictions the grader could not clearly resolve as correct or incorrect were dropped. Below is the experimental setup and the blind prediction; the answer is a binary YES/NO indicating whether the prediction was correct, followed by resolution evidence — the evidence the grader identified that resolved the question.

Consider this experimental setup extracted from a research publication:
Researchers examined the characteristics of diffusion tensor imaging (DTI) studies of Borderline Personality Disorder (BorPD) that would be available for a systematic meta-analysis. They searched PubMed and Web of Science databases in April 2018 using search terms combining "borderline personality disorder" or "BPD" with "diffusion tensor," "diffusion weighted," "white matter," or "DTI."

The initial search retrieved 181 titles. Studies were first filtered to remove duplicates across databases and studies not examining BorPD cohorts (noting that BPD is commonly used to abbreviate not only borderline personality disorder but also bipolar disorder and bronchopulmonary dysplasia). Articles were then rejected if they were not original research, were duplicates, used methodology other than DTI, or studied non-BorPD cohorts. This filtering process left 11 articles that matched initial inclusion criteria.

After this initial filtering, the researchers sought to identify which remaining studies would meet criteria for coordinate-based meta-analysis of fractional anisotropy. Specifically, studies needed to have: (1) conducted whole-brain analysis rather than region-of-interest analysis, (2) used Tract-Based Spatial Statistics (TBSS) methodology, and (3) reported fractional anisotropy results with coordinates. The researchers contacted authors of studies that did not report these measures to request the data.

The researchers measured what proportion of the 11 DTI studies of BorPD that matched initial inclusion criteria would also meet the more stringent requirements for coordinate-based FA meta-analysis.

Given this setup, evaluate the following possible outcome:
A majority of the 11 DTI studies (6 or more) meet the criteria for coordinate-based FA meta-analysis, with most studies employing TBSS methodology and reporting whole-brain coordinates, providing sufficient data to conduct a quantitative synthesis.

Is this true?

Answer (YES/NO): NO